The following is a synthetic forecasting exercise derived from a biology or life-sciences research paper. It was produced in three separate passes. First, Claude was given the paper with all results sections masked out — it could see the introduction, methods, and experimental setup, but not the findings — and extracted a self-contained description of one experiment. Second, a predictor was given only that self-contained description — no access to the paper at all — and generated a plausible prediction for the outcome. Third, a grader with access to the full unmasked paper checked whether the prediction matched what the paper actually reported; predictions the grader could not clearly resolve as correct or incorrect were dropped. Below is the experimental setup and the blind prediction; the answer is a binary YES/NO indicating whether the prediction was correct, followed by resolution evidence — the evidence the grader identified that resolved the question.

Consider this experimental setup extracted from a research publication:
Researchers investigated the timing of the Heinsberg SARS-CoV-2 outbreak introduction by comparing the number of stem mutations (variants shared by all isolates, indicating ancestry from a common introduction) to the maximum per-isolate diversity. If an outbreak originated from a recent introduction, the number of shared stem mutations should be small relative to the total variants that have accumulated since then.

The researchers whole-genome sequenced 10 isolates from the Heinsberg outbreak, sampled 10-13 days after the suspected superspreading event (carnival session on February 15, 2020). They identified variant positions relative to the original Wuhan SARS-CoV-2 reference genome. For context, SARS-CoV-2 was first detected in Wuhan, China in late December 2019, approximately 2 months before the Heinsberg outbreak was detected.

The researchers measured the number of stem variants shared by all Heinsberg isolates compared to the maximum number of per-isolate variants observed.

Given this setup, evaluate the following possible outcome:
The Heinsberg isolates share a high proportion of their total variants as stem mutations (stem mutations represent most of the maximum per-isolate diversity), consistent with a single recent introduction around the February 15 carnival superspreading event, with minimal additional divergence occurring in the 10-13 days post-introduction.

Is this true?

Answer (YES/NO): NO